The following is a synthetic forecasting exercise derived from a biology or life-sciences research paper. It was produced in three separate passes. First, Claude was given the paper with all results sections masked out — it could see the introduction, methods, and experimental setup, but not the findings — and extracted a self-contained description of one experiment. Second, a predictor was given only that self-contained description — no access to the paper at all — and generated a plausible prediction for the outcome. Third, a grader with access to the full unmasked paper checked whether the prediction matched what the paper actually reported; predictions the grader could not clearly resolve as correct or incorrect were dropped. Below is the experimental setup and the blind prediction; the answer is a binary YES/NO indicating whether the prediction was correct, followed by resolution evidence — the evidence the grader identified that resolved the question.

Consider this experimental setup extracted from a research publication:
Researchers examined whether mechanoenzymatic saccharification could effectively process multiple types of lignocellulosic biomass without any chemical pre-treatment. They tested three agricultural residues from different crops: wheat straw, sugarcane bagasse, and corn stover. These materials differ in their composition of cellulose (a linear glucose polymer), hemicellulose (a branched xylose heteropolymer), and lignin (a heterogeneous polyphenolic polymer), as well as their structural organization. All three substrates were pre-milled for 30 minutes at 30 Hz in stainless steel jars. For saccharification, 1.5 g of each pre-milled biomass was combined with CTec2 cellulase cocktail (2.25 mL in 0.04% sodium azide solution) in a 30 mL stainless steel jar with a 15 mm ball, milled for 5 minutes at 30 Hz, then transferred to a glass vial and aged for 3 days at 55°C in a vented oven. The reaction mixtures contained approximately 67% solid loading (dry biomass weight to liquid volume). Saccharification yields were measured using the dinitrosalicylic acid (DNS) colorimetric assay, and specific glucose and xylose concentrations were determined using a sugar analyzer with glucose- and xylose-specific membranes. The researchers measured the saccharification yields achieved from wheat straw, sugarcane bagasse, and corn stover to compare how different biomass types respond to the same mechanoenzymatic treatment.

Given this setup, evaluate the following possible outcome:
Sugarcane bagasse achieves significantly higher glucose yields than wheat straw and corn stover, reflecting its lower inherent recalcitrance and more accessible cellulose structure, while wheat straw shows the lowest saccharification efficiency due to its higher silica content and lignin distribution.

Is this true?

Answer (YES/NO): NO